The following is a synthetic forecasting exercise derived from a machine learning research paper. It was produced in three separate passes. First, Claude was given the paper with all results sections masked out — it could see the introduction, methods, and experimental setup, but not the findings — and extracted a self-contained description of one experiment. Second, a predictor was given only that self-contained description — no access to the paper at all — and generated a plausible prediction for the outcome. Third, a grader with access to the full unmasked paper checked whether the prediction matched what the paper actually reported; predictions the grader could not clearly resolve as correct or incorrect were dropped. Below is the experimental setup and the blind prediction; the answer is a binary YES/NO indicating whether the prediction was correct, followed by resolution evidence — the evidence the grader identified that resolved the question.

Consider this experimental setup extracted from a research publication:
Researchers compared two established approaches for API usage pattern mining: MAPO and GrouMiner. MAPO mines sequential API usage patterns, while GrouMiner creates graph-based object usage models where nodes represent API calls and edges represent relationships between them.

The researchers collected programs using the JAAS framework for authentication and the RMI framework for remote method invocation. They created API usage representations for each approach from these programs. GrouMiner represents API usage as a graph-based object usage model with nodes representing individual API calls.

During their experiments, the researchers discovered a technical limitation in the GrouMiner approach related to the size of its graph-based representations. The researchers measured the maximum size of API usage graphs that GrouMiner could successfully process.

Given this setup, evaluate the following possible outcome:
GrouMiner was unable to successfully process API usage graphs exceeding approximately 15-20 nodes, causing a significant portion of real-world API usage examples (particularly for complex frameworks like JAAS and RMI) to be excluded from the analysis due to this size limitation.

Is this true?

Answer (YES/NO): YES